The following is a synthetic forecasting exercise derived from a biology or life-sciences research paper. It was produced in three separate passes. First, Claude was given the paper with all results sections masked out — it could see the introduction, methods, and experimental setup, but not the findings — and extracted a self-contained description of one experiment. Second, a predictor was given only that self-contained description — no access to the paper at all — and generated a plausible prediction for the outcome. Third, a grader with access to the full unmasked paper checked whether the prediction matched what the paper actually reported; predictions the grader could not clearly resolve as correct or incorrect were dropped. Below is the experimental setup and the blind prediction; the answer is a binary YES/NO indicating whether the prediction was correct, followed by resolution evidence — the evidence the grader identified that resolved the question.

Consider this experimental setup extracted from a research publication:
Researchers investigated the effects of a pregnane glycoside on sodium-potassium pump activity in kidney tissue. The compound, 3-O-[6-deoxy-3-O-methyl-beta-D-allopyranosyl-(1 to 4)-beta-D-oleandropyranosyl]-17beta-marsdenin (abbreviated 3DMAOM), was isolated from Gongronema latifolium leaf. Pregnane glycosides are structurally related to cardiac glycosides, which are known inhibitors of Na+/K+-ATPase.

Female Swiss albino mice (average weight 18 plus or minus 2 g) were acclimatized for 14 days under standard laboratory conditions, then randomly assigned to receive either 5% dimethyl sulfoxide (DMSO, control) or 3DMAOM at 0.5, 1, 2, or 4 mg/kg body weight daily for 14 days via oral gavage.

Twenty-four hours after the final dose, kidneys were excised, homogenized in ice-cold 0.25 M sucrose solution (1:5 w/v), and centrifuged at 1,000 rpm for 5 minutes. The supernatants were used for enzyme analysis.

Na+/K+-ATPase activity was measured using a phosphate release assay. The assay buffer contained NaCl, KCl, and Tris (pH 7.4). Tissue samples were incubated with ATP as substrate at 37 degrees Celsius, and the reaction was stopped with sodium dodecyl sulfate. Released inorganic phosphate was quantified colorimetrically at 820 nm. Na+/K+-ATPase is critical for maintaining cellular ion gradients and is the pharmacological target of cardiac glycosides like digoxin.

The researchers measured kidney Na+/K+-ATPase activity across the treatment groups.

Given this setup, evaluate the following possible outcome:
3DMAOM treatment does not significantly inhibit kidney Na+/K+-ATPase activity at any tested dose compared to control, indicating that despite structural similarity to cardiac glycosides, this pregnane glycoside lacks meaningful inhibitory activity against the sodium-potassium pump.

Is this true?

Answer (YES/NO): YES